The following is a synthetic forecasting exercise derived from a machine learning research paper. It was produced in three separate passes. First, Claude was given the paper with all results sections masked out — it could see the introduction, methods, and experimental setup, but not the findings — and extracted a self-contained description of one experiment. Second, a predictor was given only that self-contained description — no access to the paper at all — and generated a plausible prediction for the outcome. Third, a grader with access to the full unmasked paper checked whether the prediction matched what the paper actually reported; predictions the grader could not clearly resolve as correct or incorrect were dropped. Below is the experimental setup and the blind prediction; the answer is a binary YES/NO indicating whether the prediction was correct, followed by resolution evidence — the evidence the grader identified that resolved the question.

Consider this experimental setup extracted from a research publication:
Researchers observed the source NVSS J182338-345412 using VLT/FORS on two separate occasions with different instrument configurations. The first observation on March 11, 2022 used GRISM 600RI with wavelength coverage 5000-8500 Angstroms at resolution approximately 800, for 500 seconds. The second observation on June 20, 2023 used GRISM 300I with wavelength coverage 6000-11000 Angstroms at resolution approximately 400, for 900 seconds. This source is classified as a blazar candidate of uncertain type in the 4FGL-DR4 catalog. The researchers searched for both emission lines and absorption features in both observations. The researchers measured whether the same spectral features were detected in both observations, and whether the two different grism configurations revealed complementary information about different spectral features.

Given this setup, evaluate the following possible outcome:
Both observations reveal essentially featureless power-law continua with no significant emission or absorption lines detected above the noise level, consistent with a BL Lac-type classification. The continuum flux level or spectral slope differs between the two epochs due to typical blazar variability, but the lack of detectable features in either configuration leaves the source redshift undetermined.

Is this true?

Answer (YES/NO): NO